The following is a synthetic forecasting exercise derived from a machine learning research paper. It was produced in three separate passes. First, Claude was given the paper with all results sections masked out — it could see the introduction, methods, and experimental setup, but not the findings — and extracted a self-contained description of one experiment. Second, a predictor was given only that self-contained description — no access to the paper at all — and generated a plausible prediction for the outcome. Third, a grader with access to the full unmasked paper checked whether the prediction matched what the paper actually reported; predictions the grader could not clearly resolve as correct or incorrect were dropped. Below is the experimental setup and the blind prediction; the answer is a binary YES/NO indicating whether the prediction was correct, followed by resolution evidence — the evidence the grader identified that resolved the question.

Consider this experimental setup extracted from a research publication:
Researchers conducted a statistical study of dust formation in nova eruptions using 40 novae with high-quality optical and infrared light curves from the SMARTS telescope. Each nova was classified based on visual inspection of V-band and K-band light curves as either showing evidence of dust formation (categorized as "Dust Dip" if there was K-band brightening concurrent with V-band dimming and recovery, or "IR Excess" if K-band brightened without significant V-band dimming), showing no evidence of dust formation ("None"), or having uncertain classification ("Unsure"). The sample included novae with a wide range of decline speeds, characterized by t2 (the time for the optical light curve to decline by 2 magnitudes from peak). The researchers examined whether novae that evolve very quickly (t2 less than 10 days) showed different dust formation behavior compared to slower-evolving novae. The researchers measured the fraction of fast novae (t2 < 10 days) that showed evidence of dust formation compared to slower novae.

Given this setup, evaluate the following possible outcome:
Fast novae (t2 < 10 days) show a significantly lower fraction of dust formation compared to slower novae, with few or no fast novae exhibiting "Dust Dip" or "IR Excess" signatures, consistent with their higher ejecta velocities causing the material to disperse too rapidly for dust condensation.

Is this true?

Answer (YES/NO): YES